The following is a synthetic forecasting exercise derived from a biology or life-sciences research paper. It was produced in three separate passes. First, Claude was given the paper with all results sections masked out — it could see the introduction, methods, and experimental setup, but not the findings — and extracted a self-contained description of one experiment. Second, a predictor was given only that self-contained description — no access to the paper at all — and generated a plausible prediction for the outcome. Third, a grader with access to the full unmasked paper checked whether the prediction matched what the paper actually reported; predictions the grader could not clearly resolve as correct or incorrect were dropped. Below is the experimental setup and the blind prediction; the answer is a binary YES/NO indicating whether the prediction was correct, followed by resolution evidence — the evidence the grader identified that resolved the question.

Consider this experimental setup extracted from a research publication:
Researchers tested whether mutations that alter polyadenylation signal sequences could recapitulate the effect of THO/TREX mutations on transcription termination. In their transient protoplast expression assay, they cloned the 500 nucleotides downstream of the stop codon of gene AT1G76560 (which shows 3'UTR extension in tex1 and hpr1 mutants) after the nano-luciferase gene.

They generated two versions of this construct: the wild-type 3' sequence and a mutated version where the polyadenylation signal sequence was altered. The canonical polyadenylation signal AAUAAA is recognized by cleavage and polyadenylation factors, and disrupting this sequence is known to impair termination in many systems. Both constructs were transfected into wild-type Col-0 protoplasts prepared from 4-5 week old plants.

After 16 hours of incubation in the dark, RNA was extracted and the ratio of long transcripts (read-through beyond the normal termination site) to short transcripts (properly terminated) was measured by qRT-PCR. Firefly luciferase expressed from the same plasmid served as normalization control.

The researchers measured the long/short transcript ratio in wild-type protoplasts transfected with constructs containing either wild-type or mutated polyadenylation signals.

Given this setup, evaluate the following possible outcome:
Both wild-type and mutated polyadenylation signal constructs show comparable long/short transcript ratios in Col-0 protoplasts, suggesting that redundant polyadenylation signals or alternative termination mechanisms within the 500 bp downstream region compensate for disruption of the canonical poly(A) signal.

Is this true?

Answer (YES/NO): NO